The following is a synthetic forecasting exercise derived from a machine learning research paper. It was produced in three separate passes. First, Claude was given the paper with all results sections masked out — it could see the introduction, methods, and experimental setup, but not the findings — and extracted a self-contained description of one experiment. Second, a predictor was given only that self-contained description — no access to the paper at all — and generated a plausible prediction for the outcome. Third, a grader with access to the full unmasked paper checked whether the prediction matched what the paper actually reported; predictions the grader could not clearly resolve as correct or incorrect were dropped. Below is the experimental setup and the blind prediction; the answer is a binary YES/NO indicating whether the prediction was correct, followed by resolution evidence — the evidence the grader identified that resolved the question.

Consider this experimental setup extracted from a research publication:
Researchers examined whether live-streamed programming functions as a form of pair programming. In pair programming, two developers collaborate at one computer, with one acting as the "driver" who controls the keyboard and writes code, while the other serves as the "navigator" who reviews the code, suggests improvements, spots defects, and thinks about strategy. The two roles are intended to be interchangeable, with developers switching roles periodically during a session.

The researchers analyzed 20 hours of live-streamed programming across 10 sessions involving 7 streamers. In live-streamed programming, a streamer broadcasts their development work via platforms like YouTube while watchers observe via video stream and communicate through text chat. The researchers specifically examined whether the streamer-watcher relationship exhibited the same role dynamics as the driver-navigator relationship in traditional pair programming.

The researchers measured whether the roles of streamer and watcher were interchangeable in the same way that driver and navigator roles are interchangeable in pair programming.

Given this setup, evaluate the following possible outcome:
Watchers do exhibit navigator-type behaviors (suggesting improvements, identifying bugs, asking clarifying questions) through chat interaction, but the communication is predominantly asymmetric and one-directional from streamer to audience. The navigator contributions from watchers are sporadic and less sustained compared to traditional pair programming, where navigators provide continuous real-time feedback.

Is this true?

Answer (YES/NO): YES